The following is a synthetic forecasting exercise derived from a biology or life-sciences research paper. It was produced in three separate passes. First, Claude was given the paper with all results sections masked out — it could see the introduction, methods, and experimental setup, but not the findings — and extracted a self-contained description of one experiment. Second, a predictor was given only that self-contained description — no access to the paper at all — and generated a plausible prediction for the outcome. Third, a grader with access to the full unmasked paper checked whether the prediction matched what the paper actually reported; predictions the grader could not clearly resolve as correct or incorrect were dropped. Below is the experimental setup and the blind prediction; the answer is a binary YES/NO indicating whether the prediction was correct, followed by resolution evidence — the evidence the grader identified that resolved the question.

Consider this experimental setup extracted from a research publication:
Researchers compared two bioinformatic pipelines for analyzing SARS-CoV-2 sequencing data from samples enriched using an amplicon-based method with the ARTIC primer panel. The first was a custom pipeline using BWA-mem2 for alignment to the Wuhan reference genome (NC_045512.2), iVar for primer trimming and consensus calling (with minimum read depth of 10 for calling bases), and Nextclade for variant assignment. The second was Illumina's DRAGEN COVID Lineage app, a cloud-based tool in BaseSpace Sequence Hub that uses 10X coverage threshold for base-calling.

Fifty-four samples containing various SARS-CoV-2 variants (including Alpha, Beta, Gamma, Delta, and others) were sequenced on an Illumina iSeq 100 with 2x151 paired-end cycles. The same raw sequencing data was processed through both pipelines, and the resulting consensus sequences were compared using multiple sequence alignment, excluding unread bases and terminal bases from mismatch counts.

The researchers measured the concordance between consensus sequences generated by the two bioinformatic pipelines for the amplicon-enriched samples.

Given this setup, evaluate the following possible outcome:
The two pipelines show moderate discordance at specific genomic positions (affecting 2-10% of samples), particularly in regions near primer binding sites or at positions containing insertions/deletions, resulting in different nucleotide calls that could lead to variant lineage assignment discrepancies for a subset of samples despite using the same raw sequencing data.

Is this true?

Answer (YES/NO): NO